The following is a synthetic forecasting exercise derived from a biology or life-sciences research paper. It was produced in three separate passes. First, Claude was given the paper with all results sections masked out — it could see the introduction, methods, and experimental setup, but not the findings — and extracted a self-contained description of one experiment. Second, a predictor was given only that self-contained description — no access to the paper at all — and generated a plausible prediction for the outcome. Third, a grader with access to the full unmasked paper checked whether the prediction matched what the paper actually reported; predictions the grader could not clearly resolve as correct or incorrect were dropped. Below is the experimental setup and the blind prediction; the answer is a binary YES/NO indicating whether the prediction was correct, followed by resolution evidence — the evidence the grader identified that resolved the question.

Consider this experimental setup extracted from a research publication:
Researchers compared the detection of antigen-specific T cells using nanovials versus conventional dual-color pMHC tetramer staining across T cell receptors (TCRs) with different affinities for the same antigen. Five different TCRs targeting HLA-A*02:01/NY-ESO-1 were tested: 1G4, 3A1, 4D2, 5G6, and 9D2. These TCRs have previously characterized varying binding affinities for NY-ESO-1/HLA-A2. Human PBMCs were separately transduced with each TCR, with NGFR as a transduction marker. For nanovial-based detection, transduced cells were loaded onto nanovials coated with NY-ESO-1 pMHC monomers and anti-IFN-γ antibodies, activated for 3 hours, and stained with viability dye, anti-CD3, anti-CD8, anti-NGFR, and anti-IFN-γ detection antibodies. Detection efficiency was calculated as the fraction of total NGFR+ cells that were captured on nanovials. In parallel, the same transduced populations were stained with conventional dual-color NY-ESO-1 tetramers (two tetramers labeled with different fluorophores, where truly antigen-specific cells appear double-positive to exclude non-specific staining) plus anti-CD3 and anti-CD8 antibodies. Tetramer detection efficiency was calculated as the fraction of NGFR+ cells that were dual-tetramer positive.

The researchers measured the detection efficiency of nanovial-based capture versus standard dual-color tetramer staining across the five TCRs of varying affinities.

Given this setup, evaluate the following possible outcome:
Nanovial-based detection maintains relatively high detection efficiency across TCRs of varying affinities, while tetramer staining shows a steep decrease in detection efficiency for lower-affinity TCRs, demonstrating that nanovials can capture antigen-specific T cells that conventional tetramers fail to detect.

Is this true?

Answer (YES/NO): YES